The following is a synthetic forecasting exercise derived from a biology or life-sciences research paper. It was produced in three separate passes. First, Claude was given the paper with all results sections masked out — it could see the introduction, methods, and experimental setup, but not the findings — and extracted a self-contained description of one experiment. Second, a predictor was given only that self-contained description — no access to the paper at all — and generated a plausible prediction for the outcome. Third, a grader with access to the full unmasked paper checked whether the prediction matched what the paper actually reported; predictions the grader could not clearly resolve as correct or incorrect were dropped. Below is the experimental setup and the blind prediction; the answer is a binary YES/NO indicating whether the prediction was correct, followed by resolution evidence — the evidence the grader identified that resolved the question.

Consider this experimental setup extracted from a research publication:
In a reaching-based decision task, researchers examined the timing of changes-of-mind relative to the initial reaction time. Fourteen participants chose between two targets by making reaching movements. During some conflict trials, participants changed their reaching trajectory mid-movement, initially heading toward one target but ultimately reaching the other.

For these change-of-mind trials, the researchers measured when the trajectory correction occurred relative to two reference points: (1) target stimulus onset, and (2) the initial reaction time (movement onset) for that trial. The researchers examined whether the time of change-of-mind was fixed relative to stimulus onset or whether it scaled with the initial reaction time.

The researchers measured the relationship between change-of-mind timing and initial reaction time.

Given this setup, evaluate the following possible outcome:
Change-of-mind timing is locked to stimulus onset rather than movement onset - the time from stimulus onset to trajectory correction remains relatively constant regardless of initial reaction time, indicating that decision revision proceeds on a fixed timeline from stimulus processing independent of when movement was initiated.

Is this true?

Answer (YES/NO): NO